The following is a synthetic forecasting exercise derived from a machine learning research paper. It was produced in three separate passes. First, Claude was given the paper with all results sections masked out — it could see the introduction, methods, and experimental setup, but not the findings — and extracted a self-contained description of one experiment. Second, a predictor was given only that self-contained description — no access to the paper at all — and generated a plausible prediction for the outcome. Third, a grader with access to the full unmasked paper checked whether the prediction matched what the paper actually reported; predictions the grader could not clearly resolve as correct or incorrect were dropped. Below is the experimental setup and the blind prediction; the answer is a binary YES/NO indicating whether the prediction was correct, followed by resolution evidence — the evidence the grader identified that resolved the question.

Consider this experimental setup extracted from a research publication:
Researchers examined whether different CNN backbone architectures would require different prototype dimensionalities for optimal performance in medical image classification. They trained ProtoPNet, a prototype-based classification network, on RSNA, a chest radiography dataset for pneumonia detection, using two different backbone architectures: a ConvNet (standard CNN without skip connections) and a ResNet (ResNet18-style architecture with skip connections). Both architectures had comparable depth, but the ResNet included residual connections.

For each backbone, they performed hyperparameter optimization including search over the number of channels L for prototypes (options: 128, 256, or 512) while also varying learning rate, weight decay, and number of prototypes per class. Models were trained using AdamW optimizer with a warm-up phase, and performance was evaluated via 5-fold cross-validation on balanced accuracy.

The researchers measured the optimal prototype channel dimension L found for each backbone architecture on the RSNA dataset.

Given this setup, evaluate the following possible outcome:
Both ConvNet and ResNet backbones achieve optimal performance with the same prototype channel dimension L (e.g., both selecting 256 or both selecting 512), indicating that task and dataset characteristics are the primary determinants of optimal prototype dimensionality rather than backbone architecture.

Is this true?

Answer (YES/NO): NO